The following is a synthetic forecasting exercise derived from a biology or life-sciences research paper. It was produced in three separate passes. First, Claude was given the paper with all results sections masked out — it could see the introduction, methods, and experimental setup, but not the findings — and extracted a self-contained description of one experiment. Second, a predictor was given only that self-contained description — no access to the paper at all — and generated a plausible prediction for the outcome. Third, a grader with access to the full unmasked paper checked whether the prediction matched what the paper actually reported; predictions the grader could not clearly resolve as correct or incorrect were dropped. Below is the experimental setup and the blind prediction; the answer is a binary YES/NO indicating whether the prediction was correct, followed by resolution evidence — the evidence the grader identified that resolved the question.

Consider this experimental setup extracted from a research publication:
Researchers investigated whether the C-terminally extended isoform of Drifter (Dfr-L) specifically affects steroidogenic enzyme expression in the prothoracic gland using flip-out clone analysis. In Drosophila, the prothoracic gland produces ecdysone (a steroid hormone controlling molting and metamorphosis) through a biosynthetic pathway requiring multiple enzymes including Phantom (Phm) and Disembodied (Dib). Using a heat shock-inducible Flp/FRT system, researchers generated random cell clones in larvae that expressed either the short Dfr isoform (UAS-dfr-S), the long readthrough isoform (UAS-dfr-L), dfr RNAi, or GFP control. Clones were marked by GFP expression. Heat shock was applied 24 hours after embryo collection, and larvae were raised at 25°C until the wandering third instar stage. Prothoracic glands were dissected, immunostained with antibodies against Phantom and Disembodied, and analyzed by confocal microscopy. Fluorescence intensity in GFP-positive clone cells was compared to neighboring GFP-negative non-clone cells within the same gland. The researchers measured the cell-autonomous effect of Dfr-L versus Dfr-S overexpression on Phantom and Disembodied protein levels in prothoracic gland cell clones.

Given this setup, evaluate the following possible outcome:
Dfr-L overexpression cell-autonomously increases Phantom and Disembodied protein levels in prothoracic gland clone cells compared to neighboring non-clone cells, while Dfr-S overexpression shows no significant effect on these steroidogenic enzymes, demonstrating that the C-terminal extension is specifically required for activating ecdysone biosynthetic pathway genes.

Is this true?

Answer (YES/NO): NO